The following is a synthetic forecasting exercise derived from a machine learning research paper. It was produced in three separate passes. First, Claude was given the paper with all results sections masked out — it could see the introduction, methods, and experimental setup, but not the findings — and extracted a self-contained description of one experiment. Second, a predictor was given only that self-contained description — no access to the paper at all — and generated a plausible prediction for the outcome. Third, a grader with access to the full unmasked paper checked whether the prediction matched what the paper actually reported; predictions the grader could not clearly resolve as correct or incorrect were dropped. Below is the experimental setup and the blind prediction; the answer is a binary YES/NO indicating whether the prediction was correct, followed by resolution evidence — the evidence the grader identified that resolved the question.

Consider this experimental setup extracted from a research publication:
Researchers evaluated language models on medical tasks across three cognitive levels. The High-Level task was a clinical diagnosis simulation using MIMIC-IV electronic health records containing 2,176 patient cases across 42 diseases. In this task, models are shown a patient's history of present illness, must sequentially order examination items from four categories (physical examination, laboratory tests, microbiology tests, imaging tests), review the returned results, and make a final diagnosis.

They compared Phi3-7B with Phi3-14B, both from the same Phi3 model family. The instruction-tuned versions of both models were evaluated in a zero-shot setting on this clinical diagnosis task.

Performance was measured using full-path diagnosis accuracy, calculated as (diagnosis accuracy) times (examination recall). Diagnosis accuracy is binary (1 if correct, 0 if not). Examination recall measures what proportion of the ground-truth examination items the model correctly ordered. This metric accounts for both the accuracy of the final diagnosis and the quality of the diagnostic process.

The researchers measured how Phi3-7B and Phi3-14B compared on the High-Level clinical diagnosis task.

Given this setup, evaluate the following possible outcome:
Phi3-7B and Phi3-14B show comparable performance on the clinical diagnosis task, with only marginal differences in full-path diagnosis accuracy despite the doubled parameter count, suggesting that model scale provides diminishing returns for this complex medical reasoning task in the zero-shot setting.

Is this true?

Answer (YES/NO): NO